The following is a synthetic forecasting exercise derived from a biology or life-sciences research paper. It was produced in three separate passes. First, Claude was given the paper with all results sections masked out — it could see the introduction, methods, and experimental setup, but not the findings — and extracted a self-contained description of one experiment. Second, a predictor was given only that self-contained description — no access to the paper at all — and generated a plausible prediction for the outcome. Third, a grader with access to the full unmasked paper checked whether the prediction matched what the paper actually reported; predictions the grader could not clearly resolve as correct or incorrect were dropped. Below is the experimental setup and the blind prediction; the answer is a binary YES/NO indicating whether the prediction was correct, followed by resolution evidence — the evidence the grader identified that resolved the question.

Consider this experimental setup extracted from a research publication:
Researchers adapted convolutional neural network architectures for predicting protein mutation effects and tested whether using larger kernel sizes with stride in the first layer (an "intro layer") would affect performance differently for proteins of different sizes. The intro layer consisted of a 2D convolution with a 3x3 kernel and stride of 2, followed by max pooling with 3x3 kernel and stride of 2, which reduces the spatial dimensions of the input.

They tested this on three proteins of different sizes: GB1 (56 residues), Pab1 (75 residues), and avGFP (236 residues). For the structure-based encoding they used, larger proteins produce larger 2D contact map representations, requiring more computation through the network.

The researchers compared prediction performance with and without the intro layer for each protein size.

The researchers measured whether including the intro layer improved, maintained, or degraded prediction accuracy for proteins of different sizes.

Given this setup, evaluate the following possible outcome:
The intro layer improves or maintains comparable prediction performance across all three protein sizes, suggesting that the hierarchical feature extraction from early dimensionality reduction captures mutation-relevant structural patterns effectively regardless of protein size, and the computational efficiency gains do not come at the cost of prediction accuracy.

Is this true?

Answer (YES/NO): NO